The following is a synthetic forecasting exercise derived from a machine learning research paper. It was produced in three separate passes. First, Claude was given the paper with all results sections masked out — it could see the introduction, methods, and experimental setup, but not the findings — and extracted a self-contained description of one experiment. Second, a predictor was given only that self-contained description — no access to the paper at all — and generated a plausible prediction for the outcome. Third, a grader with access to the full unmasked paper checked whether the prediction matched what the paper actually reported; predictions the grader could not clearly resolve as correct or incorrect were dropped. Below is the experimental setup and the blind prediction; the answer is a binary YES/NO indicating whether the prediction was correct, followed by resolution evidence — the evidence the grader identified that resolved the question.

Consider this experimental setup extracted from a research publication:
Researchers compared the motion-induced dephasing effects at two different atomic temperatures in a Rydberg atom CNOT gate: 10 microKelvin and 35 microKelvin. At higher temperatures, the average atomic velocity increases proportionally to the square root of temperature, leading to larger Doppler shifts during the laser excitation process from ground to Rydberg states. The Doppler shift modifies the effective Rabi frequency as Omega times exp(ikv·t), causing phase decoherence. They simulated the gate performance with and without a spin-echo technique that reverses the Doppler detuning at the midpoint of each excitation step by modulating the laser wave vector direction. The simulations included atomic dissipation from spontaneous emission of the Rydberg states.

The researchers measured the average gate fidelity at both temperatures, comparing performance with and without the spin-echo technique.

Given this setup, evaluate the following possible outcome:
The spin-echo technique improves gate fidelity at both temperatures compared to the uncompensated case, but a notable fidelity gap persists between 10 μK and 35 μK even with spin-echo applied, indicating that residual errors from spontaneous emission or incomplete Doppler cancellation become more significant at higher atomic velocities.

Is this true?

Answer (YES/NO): YES